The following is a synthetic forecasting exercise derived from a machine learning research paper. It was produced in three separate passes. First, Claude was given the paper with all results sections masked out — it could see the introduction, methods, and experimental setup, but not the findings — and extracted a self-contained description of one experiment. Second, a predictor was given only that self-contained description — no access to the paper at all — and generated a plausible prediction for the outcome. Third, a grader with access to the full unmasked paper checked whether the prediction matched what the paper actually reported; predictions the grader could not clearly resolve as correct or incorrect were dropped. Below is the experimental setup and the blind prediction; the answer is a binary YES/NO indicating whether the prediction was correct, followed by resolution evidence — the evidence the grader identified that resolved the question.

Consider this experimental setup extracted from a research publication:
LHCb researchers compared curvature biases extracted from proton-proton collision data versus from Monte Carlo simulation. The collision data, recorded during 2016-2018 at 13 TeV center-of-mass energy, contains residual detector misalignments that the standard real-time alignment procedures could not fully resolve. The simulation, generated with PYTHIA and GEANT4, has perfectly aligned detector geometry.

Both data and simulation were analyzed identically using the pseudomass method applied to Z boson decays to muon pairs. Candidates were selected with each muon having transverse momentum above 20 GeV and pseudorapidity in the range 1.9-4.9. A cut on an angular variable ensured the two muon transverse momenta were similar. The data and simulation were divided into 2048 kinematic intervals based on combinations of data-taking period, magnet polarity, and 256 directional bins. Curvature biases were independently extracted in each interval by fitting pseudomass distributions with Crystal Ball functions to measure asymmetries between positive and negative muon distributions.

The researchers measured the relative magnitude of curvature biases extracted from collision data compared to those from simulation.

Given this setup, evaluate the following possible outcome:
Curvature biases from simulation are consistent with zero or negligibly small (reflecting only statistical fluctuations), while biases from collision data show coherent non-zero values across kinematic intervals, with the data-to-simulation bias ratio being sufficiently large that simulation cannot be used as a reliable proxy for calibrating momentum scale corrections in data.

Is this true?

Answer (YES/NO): NO